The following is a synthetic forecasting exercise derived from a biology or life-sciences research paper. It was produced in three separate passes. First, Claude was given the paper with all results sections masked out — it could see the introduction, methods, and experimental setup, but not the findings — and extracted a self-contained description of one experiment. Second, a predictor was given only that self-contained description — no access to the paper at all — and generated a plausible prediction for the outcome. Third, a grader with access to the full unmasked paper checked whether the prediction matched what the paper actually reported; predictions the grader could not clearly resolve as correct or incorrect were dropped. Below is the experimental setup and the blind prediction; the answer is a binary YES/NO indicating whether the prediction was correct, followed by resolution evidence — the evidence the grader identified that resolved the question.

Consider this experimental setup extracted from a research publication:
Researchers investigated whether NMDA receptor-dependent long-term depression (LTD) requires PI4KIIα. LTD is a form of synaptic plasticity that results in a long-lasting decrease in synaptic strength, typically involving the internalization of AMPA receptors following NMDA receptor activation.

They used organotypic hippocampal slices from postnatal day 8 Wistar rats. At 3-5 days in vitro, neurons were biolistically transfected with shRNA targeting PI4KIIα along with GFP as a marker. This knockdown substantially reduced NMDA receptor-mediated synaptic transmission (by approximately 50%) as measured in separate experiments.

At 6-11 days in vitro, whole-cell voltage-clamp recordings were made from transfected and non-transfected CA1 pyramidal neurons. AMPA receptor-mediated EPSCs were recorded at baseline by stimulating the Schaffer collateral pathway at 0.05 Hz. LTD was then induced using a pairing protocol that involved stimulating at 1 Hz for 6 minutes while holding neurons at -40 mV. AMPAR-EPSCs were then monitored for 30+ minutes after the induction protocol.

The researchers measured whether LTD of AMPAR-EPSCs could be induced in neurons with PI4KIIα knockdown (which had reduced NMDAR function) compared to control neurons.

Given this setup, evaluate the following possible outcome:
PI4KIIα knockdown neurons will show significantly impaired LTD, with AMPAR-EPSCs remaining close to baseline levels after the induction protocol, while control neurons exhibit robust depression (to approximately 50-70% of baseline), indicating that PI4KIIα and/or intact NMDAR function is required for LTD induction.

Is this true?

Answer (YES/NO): NO